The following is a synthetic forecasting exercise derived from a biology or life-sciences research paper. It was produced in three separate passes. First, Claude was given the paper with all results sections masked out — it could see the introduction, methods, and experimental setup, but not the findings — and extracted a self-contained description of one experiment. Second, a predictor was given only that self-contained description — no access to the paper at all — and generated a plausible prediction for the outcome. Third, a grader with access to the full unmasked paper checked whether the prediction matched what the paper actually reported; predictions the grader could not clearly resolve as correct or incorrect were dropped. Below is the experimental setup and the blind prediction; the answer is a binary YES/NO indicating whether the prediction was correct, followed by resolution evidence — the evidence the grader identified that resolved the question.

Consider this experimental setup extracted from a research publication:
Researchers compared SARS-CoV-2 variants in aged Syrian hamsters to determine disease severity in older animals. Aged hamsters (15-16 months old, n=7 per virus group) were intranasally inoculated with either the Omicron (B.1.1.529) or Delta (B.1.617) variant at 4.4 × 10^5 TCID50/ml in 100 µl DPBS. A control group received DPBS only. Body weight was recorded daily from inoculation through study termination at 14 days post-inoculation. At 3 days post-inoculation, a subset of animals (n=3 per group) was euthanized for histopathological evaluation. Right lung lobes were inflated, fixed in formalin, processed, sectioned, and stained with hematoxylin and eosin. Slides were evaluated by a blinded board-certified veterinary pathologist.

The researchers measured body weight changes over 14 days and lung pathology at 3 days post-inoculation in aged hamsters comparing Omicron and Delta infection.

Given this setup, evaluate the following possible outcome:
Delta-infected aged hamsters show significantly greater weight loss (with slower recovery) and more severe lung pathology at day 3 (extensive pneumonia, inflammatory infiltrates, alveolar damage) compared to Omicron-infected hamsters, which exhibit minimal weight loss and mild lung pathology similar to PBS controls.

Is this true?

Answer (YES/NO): NO